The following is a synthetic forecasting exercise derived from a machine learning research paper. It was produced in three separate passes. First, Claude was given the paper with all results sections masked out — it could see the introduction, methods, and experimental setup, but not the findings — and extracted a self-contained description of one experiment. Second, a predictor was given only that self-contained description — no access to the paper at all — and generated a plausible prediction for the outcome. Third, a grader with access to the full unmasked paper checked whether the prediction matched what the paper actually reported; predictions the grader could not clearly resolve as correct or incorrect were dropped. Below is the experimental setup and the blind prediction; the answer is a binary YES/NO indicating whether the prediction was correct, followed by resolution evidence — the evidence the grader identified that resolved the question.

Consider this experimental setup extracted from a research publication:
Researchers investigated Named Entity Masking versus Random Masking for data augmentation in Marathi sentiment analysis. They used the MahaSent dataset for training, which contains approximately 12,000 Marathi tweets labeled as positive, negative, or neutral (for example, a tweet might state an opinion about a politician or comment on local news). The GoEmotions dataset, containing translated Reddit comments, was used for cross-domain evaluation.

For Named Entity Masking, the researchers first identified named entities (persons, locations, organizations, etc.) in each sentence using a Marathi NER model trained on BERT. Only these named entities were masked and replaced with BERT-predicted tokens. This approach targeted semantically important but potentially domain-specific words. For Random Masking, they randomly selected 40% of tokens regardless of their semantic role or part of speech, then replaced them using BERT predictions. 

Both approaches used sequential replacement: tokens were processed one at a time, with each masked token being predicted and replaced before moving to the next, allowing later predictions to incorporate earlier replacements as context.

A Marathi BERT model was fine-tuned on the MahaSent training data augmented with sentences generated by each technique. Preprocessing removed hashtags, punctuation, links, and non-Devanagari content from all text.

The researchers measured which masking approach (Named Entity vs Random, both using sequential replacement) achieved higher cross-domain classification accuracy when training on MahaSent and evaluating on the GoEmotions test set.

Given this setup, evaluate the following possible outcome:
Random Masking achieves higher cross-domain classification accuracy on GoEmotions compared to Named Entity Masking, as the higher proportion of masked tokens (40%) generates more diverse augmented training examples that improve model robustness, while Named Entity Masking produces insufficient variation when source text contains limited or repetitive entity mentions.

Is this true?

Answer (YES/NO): NO